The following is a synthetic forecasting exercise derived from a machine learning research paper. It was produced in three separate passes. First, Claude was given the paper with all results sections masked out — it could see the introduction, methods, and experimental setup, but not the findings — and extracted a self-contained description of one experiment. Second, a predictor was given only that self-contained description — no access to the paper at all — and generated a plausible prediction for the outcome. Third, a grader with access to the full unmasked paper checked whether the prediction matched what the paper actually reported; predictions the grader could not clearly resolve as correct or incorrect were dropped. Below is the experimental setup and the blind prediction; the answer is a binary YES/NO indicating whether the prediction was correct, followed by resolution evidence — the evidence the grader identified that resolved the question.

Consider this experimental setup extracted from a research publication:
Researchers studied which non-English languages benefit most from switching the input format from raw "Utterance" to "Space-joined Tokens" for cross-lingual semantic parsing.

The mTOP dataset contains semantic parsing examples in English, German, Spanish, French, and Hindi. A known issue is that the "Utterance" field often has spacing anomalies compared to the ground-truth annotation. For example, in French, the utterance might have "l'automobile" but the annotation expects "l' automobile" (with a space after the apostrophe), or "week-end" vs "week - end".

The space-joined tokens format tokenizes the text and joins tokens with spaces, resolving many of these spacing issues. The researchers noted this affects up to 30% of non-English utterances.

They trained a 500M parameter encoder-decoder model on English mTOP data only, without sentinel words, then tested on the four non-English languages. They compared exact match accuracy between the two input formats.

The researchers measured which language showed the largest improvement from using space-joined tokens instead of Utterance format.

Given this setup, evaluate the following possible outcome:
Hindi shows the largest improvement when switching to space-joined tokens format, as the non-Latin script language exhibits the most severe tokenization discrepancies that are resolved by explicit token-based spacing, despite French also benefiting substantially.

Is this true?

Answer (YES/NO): NO